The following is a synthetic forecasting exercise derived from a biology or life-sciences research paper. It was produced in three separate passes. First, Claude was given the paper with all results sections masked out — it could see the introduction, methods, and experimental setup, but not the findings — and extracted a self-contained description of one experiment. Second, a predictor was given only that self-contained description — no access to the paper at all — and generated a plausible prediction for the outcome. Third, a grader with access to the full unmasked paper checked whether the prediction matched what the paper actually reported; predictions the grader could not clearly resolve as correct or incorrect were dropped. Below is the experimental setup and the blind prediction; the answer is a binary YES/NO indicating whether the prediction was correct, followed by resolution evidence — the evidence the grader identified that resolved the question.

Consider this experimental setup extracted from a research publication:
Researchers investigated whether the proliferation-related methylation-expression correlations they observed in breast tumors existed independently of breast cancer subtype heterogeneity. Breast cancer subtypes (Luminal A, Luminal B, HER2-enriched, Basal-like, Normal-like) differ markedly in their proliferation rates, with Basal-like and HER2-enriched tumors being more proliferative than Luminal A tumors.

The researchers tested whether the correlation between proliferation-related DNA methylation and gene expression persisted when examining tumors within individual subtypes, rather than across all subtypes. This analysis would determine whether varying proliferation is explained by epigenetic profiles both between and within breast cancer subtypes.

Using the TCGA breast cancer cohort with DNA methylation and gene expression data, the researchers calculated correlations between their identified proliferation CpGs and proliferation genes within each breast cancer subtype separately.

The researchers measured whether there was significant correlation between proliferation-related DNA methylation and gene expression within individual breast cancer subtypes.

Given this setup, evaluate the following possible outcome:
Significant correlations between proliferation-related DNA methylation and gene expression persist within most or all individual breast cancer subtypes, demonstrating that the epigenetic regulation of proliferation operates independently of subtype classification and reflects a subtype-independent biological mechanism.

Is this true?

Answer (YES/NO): YES